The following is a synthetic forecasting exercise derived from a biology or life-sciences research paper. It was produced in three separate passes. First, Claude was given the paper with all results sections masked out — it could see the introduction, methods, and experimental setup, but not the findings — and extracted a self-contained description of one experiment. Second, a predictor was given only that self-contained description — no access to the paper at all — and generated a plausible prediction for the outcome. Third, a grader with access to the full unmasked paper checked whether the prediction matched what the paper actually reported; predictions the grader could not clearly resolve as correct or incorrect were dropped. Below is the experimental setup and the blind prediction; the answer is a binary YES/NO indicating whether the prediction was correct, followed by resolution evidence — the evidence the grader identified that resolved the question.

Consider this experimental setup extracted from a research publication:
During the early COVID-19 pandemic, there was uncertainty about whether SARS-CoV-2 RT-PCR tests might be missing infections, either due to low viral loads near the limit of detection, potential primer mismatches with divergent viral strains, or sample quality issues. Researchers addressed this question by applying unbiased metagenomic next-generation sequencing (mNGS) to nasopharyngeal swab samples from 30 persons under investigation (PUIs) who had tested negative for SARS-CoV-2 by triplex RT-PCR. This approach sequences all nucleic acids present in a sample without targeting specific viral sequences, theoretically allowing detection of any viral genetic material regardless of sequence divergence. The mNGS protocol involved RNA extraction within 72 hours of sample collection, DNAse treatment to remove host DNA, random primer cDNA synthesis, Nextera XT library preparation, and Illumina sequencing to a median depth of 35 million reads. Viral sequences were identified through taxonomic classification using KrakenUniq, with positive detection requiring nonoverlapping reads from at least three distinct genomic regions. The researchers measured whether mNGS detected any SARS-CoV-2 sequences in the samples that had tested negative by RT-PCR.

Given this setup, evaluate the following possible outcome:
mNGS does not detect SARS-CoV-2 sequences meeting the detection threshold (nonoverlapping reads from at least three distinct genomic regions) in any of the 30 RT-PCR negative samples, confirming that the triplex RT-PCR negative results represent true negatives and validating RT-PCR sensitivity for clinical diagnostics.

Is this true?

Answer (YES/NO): YES